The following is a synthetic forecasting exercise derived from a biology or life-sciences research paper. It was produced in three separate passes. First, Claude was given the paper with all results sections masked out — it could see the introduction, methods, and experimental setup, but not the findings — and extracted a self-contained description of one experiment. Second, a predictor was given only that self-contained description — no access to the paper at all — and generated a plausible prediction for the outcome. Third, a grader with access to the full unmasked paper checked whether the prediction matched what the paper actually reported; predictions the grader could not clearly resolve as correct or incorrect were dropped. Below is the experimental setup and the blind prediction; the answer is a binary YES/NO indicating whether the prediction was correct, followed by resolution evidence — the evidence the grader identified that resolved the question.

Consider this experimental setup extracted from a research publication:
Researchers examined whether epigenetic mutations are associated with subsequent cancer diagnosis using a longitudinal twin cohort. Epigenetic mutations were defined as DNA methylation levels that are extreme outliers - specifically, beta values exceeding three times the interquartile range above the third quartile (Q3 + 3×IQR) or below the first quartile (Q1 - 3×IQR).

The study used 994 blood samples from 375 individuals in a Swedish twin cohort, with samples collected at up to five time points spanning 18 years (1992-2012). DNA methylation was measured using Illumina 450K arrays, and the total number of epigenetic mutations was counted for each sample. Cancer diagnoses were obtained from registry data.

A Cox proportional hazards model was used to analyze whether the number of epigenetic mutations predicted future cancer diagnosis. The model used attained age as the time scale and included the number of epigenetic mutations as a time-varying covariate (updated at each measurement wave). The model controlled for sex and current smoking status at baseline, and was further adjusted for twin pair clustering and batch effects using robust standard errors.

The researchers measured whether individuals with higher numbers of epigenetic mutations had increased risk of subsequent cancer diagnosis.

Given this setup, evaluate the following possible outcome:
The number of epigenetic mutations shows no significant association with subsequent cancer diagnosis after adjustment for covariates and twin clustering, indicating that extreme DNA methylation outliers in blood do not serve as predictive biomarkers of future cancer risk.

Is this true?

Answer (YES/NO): NO